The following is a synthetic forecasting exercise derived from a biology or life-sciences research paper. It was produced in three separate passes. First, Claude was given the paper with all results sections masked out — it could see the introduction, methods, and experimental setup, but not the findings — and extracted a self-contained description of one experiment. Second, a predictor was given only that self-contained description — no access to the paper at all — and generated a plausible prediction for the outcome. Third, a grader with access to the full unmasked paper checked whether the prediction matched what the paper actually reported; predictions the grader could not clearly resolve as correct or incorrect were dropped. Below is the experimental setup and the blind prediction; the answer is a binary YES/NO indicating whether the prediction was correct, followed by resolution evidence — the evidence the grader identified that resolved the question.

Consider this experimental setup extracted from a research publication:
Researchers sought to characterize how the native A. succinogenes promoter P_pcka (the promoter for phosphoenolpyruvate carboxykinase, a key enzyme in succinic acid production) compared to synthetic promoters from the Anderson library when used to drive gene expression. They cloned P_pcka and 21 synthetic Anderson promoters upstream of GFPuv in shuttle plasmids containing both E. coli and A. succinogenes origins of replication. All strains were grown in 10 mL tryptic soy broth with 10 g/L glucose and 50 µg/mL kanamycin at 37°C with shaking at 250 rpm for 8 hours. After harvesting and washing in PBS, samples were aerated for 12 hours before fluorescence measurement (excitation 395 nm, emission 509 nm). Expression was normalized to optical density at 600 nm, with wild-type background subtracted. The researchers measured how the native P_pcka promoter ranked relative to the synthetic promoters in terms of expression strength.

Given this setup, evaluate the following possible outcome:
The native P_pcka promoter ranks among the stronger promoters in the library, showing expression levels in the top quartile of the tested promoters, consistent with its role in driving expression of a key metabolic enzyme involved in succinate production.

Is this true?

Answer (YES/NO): NO